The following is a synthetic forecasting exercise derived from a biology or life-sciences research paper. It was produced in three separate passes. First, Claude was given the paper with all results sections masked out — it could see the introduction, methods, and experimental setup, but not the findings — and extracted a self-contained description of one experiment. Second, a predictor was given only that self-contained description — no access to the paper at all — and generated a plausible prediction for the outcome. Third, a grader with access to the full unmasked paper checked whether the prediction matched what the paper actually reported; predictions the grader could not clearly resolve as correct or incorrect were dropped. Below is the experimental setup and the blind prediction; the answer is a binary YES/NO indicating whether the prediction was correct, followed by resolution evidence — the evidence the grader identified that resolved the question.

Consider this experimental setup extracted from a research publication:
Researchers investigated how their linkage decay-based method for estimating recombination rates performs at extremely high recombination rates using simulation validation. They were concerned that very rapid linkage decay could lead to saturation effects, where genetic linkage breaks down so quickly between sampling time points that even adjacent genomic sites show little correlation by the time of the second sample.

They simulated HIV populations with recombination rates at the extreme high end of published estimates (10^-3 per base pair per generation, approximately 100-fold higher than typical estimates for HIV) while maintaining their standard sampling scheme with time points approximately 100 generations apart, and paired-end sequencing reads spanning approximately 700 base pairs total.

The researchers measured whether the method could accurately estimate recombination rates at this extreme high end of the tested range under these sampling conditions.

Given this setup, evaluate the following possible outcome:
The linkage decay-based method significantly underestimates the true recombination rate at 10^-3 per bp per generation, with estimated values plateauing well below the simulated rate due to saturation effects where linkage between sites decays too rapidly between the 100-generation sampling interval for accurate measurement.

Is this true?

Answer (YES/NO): YES